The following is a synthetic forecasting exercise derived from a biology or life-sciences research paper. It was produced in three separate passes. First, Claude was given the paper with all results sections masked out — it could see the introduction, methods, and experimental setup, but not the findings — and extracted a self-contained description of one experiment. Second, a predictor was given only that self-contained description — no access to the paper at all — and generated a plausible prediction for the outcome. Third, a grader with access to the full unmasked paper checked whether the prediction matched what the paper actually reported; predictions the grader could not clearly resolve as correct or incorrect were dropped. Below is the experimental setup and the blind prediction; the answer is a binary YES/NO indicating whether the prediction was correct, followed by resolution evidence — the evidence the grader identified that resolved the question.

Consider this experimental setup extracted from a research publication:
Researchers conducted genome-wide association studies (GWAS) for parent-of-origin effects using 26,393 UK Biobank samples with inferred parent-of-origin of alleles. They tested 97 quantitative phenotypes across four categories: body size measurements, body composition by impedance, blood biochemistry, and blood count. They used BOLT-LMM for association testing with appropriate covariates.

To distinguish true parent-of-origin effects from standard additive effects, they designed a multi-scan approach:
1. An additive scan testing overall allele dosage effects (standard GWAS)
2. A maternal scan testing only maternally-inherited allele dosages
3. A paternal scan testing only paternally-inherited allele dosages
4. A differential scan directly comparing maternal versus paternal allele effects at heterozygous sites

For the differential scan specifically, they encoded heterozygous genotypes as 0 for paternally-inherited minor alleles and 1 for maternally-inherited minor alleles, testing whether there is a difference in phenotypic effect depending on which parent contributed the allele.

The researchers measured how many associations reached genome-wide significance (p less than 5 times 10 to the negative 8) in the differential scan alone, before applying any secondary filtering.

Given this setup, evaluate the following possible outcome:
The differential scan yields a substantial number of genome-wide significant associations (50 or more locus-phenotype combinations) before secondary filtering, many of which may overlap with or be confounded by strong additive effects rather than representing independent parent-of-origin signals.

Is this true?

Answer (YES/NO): NO